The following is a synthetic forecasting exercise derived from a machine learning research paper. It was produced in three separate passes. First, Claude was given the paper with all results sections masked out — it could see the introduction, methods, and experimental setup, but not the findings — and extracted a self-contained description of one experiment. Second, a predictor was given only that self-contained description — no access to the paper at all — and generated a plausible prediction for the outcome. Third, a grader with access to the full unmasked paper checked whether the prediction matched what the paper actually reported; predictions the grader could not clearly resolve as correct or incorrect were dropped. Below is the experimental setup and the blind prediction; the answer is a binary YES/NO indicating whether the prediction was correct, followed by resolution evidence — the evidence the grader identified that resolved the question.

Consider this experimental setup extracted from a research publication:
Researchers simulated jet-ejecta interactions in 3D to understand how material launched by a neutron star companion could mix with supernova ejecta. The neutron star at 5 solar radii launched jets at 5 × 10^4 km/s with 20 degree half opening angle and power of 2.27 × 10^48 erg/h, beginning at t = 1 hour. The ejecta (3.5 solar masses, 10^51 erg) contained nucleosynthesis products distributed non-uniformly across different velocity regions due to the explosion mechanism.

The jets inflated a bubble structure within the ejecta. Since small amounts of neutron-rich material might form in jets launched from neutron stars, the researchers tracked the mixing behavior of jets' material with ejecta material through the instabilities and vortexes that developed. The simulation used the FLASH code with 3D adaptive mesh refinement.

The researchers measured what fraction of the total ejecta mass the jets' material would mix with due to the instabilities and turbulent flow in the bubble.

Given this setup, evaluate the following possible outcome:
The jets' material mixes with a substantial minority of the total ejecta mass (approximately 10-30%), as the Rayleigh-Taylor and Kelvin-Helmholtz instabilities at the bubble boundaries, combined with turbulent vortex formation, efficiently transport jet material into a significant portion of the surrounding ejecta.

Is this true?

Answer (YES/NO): NO